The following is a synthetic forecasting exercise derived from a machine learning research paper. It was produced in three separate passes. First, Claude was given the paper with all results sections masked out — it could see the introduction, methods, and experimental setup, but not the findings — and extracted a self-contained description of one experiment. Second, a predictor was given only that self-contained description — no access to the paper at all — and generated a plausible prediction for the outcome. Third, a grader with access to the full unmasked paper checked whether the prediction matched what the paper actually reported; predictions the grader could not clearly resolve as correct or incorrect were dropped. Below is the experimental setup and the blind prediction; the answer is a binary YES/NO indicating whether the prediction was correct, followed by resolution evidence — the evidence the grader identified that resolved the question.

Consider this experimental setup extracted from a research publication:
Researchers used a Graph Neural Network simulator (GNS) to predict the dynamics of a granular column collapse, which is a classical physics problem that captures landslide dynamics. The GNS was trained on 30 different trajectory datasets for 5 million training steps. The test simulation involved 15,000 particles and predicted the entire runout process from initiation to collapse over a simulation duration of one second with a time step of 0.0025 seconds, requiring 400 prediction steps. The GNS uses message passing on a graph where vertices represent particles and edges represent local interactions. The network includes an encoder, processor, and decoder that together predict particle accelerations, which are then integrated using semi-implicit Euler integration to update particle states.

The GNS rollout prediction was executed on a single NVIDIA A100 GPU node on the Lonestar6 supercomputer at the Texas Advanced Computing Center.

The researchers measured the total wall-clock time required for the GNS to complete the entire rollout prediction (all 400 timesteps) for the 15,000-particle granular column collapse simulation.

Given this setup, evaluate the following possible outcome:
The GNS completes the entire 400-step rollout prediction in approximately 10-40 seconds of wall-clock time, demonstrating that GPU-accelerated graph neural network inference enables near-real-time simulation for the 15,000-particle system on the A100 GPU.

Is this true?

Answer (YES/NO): NO